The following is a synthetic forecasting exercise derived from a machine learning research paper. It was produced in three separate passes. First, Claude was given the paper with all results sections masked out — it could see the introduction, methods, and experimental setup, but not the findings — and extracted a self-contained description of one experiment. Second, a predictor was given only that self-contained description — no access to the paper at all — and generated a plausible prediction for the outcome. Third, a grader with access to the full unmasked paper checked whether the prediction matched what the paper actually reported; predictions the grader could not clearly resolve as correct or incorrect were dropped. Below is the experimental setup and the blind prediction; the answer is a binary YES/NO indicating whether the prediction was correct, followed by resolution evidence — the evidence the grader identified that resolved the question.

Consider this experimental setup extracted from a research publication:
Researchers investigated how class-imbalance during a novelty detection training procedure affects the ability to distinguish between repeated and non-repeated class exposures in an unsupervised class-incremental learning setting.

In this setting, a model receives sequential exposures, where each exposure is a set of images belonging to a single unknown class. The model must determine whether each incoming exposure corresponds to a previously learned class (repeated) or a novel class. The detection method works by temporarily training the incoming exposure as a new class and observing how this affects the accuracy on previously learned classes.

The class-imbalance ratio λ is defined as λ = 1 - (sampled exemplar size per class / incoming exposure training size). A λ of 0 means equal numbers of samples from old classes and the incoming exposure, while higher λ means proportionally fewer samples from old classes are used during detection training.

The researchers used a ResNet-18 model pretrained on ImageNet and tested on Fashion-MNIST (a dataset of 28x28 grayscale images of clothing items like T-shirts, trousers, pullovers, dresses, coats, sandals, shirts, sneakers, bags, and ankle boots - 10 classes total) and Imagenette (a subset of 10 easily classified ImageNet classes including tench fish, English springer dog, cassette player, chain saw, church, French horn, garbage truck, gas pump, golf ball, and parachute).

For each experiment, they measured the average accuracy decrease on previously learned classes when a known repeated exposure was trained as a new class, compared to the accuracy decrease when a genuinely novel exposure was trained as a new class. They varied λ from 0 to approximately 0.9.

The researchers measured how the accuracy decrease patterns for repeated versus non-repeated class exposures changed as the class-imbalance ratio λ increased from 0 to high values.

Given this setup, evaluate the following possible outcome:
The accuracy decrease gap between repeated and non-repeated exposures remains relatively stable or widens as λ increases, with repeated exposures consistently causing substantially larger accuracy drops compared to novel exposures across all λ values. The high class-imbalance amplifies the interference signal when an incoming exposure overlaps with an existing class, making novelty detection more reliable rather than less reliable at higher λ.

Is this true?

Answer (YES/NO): YES